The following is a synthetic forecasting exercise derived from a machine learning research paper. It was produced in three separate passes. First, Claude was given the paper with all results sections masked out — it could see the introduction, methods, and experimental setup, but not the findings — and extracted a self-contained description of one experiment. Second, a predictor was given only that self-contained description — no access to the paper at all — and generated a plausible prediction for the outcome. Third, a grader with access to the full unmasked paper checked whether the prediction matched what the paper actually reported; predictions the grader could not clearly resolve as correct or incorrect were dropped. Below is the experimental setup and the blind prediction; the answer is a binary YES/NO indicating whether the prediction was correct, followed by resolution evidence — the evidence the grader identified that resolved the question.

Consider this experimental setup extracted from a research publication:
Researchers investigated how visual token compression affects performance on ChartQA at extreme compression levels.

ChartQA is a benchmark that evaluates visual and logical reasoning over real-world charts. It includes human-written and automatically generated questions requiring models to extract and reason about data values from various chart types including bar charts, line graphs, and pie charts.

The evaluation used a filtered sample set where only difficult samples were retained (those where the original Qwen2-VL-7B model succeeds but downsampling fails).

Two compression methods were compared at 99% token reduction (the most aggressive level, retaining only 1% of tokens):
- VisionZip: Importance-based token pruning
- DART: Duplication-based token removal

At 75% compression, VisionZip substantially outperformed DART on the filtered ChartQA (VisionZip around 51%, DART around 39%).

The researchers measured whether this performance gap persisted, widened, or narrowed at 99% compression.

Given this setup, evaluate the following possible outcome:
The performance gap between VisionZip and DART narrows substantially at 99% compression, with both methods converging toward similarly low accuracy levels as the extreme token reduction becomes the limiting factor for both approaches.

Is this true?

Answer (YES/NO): YES